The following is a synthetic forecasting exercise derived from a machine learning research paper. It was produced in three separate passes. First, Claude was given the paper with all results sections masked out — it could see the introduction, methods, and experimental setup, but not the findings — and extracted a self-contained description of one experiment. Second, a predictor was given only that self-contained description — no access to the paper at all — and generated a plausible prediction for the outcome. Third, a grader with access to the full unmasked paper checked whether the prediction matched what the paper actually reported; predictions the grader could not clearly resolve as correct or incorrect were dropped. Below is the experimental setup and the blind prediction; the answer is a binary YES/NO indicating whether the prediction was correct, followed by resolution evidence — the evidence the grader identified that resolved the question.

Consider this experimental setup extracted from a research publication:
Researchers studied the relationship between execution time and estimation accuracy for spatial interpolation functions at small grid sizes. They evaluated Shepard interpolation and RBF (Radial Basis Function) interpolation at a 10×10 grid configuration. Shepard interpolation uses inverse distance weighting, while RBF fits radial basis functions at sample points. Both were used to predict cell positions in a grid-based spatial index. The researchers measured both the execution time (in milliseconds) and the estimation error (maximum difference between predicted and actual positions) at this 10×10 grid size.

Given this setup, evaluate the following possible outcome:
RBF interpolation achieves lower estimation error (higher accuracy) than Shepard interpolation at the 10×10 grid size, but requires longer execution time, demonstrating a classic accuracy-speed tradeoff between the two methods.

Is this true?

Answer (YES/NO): NO